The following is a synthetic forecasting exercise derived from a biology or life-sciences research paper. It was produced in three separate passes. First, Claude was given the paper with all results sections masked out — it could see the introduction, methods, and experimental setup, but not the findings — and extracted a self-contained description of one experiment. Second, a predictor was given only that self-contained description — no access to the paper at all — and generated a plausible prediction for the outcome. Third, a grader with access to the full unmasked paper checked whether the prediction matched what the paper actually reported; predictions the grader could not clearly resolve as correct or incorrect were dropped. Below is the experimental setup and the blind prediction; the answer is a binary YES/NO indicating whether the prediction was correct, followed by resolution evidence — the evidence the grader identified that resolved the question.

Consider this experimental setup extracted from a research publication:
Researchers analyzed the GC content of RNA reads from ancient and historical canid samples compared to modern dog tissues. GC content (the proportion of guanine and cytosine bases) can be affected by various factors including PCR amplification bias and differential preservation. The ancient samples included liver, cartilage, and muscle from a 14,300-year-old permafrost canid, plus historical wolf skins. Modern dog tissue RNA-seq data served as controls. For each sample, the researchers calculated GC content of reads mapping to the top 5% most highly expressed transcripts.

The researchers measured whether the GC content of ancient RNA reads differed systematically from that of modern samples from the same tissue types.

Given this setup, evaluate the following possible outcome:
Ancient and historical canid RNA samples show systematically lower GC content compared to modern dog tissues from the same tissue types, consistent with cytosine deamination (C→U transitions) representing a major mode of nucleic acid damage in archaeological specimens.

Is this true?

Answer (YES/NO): NO